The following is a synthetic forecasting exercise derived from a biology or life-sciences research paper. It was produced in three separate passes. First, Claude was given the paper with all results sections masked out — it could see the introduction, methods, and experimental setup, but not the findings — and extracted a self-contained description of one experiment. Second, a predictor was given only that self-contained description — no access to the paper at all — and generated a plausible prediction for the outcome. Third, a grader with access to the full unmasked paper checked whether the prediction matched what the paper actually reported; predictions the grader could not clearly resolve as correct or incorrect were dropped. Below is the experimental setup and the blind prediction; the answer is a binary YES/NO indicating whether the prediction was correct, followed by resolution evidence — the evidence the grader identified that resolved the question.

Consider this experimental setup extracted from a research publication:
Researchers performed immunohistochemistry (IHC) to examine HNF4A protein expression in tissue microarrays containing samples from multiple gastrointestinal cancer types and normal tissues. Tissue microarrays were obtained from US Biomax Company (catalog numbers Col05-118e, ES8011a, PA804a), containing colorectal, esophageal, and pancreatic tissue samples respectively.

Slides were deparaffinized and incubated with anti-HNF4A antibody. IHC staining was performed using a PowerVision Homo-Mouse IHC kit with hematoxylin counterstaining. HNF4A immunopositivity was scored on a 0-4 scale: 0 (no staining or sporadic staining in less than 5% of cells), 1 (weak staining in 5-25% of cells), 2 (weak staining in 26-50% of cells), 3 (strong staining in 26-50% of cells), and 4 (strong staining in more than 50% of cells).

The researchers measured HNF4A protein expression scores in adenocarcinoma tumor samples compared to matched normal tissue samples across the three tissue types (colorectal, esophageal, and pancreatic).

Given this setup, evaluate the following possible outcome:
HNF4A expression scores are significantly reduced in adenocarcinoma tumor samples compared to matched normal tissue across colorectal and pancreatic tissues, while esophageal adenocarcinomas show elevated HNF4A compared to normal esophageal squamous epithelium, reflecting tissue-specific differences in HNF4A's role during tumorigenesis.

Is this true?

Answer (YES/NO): NO